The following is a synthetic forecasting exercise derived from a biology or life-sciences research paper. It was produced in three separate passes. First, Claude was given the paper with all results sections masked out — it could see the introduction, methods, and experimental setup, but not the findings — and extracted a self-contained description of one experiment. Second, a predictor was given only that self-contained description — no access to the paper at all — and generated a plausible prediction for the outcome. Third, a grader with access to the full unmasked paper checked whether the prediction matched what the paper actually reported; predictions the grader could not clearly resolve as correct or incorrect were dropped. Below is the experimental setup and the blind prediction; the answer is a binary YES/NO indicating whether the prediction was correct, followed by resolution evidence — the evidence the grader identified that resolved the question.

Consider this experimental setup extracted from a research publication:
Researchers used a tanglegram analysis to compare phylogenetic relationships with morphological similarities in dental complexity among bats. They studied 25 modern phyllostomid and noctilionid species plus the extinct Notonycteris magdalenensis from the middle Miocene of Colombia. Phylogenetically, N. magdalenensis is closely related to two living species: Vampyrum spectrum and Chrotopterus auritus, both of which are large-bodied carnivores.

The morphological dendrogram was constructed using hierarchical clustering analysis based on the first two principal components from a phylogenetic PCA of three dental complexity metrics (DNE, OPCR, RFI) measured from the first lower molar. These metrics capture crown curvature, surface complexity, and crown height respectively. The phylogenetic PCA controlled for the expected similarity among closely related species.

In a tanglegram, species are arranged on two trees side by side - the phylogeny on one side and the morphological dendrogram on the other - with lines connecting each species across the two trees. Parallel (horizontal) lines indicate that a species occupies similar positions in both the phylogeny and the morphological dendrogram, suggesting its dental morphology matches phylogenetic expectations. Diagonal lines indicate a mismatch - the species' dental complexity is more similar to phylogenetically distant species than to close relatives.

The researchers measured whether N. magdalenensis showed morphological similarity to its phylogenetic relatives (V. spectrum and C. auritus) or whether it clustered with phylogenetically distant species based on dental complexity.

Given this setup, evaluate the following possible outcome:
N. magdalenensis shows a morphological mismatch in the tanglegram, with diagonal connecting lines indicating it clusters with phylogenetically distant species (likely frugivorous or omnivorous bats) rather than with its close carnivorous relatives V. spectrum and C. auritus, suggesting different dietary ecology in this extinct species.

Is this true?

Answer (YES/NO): NO